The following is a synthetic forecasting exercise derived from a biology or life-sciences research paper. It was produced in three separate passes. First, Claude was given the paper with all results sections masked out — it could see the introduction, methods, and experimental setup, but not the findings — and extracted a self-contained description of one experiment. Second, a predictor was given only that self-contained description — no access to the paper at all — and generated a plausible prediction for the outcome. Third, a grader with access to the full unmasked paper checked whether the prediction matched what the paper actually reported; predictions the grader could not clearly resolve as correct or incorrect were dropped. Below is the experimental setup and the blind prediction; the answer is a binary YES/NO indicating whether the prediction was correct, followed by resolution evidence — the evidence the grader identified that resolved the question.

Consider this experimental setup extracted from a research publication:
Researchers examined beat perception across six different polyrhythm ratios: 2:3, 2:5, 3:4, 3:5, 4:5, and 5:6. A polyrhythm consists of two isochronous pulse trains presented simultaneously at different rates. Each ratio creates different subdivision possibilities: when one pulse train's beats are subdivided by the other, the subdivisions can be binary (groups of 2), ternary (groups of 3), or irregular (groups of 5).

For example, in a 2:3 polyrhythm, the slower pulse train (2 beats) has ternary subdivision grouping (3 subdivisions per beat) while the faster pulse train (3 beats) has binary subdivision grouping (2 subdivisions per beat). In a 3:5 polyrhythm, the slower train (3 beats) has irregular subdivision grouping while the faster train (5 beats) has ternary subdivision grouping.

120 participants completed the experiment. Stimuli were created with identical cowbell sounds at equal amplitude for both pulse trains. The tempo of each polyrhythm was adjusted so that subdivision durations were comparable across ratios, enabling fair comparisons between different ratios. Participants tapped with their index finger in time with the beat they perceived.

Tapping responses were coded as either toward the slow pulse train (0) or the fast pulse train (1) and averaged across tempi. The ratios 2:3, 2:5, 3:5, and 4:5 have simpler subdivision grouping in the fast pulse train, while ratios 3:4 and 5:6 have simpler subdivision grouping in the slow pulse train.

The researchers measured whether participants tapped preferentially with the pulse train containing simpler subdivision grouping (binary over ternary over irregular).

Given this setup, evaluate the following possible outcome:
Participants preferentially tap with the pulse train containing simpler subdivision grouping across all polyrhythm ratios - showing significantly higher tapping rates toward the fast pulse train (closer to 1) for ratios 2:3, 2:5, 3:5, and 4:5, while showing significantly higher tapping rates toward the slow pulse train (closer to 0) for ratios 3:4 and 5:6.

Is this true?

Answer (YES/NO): NO